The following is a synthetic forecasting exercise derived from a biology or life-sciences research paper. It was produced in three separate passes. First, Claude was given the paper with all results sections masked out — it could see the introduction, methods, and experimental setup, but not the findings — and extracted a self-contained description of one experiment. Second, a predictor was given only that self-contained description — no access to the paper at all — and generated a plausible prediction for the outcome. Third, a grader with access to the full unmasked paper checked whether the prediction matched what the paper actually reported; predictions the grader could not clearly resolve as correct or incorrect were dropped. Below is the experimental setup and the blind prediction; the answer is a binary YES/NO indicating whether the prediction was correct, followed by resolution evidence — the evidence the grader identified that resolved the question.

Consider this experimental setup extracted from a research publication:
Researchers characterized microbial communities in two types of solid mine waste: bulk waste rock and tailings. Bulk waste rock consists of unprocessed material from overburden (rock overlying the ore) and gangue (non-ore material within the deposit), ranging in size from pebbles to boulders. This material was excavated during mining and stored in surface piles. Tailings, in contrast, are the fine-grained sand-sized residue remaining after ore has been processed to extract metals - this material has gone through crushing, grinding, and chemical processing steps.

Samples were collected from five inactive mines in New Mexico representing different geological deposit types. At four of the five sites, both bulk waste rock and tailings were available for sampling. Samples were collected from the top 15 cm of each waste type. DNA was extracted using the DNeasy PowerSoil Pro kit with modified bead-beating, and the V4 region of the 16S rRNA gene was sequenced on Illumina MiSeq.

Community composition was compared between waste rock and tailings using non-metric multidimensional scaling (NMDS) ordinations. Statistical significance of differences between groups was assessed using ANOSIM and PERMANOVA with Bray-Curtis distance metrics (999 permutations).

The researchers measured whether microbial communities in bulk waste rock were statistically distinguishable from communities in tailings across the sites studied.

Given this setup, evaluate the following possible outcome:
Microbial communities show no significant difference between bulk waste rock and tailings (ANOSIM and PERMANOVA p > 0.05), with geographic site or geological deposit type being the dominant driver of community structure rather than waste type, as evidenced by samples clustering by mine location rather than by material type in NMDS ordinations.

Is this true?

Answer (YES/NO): NO